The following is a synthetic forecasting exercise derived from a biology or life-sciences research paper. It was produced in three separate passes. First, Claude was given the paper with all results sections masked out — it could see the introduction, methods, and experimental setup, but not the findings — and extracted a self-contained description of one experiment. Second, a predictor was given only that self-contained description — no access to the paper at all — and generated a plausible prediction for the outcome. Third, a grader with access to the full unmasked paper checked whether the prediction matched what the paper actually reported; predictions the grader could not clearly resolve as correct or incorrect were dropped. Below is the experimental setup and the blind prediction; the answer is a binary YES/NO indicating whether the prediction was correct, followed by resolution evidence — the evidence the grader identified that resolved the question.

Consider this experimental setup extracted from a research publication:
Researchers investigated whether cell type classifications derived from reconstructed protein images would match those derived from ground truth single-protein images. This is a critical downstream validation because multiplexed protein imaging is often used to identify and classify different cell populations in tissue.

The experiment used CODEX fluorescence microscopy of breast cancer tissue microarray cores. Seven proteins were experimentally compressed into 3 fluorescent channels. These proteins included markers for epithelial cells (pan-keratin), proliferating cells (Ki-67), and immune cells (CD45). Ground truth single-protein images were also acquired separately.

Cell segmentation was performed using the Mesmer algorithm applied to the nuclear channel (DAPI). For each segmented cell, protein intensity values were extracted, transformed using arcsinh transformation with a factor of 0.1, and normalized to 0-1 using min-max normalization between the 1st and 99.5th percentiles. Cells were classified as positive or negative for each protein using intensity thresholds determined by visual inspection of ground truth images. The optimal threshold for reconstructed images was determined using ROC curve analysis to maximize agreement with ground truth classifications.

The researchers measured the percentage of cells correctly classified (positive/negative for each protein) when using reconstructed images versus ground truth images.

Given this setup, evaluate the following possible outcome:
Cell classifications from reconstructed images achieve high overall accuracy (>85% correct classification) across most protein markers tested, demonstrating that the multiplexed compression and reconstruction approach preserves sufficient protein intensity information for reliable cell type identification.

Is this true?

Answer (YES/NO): YES